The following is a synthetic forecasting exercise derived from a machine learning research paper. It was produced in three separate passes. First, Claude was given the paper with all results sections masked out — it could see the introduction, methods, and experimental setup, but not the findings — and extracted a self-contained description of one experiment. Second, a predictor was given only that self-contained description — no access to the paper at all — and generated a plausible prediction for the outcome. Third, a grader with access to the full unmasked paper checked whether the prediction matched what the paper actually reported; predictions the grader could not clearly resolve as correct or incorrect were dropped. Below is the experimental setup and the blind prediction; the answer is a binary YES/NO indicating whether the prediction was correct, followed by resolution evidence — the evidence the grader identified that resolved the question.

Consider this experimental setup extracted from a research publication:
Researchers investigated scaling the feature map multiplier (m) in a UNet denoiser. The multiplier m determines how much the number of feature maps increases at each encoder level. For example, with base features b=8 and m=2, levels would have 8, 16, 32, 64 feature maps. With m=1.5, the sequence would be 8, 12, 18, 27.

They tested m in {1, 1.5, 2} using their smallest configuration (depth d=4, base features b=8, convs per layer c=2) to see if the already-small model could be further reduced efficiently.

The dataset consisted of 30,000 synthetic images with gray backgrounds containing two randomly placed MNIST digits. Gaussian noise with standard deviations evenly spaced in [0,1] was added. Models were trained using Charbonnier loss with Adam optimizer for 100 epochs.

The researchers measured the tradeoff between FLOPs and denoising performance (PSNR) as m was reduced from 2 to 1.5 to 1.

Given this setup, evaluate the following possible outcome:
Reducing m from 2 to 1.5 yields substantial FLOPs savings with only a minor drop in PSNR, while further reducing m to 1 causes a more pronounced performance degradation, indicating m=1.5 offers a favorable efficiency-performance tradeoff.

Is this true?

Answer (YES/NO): NO